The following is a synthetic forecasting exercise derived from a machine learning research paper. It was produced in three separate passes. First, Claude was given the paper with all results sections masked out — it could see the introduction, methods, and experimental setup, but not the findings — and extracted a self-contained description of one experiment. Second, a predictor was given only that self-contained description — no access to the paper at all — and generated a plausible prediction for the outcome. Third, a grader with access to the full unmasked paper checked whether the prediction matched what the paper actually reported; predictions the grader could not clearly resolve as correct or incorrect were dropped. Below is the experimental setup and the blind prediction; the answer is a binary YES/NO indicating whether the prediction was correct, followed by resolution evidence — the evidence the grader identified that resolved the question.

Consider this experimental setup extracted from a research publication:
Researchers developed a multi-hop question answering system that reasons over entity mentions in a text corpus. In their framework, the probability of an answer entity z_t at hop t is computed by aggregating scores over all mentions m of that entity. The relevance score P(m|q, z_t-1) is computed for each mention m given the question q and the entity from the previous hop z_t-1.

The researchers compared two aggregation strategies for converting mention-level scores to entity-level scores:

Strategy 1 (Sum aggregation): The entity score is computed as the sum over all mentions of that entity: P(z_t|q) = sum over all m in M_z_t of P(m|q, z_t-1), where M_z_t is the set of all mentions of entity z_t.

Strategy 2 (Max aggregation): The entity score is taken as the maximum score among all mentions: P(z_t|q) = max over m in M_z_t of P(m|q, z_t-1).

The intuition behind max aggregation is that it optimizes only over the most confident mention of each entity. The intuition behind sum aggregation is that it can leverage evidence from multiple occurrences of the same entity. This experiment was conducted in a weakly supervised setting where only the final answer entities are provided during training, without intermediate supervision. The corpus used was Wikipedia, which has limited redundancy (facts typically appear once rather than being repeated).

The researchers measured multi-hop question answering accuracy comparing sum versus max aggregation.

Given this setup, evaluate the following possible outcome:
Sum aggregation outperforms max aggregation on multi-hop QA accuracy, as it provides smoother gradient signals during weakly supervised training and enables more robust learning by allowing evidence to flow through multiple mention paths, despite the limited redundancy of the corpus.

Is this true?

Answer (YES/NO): NO